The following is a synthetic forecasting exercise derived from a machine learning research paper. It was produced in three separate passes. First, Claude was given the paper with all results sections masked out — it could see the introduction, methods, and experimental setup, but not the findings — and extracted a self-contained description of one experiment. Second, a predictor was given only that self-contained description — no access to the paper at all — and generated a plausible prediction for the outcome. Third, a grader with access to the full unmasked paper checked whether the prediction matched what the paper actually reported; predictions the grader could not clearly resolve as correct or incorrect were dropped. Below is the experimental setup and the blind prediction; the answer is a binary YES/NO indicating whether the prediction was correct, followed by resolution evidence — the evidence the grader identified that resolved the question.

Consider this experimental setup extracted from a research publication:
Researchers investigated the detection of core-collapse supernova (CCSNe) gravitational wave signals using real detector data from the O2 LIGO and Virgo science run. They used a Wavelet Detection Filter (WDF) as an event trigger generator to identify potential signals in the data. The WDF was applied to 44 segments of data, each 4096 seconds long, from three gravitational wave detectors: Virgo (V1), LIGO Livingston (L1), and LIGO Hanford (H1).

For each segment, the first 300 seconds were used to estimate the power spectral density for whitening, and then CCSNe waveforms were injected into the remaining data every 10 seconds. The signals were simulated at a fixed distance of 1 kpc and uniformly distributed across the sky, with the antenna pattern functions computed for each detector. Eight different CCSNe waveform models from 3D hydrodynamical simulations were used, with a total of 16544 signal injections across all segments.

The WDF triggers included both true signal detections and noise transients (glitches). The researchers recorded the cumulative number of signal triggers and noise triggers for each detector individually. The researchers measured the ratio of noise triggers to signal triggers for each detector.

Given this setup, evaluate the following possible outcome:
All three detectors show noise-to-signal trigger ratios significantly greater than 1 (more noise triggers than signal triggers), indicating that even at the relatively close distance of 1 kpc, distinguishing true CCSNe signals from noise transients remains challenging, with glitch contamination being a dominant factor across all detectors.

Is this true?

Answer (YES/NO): NO